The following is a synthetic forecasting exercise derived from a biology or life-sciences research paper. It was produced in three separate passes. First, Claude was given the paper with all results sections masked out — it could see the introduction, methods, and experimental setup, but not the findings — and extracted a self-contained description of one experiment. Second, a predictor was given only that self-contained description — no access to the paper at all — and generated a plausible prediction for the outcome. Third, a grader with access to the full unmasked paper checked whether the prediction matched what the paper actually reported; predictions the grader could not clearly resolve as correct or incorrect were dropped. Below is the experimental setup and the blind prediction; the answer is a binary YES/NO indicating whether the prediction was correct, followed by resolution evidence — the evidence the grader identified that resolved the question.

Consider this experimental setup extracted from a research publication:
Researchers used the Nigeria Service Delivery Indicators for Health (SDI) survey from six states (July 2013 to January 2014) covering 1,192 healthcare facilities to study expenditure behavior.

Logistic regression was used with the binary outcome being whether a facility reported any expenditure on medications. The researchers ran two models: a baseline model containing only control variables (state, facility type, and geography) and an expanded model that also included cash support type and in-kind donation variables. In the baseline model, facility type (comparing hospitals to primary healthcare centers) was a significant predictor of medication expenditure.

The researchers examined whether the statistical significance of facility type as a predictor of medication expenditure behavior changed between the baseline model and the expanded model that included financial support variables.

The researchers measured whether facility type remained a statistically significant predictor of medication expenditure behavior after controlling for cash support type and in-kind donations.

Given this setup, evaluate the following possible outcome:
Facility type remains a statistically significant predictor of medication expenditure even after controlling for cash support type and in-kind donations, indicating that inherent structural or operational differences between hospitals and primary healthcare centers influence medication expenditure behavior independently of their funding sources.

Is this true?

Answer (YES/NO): NO